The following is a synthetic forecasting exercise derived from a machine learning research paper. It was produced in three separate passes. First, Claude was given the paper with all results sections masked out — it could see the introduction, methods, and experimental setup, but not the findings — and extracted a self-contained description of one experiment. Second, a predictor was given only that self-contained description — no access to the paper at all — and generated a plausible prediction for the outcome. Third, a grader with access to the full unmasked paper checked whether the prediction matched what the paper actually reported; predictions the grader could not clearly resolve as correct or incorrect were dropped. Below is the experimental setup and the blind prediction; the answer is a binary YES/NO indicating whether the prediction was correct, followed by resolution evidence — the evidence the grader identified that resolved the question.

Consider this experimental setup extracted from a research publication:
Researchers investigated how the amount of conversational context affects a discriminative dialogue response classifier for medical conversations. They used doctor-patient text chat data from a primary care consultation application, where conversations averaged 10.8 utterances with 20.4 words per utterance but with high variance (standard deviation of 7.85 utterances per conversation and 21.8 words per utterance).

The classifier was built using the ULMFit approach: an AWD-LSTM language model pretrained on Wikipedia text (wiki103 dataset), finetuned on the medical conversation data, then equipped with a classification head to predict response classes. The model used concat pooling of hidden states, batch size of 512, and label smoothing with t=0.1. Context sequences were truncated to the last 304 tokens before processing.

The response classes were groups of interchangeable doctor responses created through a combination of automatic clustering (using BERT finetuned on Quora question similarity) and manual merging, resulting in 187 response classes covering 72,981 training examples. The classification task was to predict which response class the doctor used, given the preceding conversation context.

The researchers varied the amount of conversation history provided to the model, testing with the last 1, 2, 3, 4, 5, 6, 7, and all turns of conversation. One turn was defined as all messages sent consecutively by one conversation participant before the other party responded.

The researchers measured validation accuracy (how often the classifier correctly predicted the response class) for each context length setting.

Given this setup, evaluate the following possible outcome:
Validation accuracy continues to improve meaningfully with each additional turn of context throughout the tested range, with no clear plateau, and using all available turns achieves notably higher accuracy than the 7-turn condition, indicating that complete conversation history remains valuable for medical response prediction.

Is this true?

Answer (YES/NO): NO